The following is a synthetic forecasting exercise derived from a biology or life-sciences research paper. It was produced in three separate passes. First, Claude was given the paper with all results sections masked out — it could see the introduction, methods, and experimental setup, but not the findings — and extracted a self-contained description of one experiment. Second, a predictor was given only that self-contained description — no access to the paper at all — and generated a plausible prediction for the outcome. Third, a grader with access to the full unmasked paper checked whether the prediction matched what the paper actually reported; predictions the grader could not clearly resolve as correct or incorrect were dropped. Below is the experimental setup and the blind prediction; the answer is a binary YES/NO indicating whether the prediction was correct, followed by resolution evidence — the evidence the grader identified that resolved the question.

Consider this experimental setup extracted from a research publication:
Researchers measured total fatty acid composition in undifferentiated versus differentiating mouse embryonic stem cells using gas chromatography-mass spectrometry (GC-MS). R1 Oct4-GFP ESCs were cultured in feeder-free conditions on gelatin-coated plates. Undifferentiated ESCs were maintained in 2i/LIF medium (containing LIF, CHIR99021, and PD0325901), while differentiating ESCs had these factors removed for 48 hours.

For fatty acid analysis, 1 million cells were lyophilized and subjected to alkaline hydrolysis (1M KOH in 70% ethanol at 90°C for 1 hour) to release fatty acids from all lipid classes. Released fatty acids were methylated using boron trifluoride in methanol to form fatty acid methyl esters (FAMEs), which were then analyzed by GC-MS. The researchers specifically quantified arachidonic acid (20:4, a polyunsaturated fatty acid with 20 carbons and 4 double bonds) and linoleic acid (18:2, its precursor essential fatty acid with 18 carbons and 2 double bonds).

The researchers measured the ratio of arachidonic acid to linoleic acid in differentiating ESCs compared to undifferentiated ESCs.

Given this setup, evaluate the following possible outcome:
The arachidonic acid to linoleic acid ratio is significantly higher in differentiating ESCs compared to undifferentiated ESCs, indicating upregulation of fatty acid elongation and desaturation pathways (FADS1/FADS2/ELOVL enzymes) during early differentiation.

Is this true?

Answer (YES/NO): YES